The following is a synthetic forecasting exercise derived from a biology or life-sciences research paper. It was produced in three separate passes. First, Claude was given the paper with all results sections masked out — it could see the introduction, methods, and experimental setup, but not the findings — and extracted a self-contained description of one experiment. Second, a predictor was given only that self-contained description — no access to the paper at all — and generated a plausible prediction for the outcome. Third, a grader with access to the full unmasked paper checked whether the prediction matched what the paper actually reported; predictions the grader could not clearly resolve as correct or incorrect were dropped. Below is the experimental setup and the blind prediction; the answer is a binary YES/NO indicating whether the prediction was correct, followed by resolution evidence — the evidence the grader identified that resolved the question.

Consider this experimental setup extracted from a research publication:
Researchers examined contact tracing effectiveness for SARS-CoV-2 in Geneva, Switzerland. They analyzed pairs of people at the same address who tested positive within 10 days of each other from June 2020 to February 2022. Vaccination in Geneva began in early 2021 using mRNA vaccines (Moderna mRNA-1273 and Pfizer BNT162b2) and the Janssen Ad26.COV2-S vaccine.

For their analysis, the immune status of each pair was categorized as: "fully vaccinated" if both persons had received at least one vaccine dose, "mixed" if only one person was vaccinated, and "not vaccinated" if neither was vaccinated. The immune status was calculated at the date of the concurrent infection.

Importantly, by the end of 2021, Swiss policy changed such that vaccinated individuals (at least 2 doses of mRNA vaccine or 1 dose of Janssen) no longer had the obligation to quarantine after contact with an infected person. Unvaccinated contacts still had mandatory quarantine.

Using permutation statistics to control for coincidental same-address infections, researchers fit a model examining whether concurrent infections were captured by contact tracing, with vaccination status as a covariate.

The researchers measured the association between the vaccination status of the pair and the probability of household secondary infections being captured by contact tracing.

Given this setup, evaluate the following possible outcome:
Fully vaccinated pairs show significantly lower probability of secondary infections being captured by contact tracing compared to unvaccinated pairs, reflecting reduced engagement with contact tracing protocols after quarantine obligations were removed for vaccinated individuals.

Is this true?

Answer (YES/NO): NO